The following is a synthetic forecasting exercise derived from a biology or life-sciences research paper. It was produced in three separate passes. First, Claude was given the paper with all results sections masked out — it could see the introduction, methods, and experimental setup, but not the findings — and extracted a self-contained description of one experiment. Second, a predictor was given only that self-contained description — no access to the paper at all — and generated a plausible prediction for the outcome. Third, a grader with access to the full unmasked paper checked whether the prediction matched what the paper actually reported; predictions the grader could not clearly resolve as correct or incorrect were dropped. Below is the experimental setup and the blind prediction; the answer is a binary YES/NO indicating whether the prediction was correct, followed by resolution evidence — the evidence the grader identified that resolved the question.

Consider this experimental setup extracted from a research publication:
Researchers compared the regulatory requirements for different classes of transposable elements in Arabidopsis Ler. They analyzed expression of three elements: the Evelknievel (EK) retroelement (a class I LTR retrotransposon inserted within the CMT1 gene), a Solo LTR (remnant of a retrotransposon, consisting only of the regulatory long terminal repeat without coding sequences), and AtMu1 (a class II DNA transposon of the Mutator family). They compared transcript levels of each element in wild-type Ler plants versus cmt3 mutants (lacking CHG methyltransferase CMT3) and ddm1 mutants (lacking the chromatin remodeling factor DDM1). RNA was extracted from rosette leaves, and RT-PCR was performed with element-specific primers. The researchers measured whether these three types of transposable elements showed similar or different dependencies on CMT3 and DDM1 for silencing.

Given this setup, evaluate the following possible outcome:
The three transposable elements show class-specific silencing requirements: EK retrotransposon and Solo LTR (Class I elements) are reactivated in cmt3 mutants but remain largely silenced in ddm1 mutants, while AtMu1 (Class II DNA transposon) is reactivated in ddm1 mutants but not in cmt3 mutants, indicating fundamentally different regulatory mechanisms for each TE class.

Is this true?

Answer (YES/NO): NO